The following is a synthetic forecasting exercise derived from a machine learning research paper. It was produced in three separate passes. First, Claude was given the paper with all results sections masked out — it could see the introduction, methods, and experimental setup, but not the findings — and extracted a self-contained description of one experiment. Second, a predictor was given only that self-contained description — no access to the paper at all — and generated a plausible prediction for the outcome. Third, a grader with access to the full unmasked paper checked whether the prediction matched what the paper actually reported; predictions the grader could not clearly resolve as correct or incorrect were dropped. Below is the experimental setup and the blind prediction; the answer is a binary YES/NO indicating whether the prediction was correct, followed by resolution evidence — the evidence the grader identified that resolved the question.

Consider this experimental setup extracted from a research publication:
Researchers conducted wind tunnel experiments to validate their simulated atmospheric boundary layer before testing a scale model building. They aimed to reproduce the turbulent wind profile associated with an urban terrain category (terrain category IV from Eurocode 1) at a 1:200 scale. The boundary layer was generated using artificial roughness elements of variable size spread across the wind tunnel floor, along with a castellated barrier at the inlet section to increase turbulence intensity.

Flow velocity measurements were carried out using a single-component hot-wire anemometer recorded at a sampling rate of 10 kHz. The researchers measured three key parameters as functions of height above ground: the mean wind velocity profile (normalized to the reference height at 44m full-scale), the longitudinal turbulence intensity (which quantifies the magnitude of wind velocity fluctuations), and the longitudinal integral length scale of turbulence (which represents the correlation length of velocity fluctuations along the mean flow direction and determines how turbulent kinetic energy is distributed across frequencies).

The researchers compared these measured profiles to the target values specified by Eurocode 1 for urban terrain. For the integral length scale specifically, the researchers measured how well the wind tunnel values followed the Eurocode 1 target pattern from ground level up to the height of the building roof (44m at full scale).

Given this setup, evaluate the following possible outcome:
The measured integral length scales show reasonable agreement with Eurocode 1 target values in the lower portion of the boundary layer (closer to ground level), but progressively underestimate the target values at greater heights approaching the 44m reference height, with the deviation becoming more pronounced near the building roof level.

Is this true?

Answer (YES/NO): NO